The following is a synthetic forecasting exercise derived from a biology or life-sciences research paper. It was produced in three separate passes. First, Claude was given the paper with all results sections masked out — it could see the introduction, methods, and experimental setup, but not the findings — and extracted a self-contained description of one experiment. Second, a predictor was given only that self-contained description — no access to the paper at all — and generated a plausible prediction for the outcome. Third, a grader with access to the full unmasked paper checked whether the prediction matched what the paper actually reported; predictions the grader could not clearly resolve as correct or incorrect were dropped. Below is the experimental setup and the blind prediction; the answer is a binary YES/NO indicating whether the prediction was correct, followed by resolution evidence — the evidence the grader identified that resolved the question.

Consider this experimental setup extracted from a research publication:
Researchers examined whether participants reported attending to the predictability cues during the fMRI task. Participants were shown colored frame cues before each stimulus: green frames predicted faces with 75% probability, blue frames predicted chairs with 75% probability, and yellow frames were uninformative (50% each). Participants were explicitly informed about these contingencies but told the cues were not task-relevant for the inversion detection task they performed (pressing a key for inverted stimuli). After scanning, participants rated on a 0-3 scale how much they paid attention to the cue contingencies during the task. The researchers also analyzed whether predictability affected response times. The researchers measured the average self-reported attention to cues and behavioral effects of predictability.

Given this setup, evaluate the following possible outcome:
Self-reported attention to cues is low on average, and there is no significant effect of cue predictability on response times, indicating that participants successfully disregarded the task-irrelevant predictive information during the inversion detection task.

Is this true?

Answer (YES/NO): YES